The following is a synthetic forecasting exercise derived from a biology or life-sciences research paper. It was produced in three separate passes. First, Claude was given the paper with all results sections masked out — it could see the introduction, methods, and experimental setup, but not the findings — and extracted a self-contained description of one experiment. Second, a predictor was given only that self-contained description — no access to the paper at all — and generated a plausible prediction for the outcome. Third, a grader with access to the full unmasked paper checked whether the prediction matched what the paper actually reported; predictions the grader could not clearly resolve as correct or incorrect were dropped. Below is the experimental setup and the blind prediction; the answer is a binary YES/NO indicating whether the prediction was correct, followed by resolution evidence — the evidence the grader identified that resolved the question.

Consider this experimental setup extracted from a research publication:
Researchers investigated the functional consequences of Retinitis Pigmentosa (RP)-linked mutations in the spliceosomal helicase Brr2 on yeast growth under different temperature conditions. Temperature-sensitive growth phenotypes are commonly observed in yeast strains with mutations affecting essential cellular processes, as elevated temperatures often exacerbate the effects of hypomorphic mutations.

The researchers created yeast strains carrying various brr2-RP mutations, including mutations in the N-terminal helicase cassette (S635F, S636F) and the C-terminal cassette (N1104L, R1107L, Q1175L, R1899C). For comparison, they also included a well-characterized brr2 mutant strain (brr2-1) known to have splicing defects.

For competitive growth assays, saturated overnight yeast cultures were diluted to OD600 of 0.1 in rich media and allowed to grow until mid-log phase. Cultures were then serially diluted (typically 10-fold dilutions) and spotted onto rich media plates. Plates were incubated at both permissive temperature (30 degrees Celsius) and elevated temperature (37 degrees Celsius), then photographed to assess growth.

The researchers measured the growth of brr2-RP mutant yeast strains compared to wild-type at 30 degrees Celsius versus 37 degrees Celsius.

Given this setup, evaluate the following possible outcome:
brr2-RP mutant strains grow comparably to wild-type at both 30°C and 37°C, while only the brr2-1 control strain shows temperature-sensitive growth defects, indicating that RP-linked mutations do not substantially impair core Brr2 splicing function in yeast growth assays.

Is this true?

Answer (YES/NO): NO